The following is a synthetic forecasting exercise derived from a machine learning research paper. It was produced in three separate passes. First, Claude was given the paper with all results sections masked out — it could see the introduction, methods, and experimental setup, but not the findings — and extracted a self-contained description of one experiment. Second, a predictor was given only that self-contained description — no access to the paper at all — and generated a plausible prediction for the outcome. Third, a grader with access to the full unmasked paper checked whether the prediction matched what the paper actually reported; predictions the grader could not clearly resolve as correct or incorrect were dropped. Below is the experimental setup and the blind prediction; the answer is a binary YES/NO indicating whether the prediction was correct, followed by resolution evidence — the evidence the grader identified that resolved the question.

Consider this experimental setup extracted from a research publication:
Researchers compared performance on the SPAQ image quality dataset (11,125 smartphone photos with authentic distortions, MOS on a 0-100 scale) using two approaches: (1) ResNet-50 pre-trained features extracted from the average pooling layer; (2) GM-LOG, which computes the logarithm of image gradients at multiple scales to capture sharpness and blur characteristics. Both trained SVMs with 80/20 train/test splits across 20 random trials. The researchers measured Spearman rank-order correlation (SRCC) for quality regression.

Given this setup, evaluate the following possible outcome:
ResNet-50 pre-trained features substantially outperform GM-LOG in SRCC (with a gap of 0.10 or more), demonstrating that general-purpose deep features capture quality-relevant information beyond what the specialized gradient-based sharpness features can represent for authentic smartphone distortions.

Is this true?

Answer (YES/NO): NO